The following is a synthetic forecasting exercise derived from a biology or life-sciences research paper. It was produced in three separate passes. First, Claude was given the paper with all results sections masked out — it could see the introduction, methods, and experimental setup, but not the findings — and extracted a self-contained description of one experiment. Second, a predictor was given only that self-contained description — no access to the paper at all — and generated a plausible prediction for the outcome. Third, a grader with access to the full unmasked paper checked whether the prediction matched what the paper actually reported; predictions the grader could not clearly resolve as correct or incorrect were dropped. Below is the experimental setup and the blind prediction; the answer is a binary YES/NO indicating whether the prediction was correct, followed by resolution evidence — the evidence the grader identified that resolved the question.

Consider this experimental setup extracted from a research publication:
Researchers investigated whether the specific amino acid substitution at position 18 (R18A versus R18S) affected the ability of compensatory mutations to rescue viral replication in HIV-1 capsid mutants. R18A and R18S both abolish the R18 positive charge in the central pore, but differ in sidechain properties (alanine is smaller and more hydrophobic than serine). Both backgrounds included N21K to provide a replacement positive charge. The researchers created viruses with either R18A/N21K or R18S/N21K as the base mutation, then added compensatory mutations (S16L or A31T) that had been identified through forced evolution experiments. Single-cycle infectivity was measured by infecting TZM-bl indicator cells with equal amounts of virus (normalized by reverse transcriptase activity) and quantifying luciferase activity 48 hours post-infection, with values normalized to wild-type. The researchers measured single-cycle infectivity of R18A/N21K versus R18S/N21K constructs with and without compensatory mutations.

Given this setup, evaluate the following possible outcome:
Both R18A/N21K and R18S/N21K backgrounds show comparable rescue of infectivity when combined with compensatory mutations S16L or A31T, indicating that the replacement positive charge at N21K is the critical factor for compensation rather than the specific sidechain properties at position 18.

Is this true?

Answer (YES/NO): NO